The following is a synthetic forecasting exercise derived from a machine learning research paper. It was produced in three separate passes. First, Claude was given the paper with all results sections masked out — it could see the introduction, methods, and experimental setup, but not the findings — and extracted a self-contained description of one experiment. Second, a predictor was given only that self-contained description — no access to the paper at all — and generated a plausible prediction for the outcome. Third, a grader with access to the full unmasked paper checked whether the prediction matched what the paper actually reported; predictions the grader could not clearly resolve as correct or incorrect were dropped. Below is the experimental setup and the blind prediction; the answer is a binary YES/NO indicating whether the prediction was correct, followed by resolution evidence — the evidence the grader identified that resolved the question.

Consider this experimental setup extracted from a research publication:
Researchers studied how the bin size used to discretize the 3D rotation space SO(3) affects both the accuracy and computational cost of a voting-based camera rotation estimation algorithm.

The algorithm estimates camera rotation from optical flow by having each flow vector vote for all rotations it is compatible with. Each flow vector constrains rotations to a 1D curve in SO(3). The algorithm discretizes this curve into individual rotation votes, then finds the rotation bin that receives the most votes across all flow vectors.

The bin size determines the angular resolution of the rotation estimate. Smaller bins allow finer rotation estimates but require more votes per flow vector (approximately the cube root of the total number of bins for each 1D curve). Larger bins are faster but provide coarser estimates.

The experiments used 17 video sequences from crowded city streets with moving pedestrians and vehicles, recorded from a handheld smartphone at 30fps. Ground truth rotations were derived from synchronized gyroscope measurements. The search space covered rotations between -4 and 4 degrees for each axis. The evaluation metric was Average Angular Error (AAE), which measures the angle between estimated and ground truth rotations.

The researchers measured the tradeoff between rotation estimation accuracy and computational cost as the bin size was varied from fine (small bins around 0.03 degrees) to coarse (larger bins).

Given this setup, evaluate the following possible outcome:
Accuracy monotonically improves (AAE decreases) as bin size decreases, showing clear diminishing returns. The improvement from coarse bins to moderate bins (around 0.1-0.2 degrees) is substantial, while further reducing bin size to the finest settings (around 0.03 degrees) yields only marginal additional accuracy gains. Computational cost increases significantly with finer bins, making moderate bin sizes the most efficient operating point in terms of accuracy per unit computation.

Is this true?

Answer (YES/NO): NO